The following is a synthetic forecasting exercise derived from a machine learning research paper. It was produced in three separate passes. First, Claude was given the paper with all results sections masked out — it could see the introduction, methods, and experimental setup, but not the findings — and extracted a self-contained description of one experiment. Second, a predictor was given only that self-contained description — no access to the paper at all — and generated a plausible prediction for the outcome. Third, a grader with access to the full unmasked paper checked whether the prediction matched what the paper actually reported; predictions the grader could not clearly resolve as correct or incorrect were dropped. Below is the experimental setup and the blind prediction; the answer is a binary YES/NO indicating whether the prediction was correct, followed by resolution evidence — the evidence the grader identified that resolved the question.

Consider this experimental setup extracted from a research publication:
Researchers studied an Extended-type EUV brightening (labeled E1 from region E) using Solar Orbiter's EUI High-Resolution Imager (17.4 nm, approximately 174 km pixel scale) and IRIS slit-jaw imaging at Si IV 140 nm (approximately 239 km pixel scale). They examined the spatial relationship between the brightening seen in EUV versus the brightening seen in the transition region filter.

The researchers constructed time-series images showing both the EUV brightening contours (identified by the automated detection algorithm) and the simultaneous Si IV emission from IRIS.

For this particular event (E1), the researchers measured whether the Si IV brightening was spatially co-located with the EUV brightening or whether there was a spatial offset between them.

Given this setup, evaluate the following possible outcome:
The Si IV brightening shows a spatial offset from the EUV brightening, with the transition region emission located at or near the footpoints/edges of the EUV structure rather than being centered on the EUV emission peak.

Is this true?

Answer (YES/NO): NO